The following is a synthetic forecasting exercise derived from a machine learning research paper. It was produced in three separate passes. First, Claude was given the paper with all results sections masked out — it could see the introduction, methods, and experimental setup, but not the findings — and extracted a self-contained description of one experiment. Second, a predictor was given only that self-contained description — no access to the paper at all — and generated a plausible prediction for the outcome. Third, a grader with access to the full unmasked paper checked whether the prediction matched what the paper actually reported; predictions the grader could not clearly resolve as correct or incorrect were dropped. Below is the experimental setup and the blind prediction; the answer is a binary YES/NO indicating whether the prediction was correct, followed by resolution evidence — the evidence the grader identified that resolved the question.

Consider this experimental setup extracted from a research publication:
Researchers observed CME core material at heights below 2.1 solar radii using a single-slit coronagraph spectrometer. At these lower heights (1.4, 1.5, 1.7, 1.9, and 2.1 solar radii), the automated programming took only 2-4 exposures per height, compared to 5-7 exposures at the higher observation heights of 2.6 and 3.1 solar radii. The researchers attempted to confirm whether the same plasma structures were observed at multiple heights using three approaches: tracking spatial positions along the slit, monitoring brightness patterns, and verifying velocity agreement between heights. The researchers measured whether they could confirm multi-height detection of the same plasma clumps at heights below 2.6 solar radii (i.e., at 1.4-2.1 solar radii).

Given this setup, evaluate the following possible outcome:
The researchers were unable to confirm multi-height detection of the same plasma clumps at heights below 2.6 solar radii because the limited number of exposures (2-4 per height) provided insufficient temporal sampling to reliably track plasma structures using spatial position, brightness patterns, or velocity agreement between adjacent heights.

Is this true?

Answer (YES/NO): YES